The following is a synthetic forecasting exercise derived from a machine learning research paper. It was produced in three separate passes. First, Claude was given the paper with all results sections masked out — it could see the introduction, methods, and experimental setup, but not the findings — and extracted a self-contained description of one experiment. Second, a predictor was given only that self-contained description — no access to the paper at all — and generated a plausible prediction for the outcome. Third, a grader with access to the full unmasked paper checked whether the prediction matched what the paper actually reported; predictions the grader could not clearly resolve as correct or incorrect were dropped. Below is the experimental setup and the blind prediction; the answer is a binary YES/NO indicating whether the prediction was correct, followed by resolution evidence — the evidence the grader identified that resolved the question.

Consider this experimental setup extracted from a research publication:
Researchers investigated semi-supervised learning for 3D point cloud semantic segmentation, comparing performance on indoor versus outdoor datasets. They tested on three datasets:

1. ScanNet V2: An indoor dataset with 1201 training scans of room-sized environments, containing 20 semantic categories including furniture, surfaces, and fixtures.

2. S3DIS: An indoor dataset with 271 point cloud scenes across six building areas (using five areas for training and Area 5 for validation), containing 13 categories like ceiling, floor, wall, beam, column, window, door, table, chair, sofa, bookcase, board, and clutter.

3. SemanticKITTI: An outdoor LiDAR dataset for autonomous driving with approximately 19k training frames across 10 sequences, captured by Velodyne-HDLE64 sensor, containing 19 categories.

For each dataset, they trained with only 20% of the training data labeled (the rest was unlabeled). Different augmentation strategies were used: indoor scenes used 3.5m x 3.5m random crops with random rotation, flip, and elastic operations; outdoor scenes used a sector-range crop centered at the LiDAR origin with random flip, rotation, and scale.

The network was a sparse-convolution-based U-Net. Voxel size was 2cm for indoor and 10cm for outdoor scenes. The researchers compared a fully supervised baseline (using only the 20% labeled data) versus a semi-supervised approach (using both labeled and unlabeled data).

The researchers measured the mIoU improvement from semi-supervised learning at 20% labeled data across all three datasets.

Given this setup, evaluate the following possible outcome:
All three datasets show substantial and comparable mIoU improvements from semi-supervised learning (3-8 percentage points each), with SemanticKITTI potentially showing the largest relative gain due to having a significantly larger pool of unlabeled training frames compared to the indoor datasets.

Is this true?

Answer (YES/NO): NO